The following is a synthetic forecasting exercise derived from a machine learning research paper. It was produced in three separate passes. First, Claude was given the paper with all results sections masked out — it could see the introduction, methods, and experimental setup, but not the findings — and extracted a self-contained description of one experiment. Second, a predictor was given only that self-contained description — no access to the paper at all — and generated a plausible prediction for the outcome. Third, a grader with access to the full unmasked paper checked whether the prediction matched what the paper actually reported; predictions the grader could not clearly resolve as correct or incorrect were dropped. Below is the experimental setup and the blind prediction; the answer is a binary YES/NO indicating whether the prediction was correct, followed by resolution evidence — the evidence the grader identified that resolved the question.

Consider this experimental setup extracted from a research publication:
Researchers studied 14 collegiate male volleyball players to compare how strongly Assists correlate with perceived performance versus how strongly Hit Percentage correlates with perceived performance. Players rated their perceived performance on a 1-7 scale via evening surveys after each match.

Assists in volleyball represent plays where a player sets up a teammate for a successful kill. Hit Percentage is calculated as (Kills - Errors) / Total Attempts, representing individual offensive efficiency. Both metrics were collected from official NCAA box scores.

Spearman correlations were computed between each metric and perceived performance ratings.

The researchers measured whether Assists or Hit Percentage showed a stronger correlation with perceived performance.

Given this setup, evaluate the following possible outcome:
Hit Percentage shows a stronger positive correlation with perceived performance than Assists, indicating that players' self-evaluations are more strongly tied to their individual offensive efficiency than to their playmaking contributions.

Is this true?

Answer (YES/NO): YES